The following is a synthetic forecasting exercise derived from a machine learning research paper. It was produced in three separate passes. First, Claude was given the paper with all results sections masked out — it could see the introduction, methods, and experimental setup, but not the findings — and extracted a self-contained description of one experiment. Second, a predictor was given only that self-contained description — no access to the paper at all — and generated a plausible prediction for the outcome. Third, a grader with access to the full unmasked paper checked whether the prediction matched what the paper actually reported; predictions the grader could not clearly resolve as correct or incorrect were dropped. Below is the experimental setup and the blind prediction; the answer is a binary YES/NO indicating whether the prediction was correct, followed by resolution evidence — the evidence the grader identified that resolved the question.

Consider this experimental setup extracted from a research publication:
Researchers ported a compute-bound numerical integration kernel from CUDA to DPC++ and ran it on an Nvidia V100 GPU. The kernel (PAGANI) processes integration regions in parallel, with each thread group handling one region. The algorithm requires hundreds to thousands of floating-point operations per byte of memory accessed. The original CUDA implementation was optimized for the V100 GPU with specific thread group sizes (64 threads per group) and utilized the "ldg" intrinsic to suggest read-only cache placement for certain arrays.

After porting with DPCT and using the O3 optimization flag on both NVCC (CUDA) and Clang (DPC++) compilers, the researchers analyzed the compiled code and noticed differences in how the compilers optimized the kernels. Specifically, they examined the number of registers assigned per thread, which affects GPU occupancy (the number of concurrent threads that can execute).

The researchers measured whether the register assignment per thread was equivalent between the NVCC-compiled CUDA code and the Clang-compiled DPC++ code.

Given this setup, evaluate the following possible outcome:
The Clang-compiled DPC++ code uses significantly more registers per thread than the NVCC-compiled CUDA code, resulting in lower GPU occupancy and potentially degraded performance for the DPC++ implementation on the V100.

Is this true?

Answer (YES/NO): YES